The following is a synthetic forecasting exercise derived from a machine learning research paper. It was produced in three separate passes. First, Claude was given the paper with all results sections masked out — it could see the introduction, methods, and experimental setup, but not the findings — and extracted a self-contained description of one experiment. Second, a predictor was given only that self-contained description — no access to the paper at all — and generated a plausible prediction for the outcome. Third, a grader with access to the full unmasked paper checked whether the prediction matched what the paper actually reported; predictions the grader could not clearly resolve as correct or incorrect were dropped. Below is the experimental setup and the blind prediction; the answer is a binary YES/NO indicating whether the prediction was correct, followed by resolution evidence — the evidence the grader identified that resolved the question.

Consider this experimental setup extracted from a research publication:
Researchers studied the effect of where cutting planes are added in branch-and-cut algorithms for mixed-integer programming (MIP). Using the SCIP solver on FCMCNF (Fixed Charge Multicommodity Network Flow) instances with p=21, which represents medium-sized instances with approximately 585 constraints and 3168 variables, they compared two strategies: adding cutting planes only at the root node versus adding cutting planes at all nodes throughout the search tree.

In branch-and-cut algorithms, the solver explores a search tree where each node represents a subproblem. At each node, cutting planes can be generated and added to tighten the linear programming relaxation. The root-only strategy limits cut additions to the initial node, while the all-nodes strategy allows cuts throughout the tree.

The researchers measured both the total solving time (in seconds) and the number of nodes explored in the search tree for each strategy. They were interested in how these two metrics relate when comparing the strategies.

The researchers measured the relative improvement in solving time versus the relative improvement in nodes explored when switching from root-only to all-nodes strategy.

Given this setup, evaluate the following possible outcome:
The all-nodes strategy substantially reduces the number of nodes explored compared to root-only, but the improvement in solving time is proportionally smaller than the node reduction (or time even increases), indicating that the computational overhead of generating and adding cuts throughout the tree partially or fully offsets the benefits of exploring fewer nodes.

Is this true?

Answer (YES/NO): YES